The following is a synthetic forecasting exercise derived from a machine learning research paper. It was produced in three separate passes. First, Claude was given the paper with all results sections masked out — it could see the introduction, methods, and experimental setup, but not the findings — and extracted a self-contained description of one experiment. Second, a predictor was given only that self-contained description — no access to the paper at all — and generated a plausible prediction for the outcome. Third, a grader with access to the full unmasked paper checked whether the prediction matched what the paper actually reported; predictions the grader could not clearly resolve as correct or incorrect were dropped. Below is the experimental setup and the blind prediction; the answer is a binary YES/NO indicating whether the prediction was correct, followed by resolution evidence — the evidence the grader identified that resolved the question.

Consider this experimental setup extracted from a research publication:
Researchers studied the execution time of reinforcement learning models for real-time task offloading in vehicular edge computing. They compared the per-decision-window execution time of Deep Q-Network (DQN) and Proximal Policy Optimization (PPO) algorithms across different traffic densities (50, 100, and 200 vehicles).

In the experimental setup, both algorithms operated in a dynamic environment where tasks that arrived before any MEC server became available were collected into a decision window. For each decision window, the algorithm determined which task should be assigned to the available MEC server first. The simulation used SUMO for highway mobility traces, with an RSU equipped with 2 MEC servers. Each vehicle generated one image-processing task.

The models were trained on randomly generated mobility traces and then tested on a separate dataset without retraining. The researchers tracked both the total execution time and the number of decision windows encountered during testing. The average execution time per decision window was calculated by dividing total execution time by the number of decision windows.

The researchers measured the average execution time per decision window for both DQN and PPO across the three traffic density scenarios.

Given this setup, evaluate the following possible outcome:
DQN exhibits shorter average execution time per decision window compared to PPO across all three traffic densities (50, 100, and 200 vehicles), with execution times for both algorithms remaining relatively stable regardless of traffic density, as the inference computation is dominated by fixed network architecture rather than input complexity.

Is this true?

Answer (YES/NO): NO